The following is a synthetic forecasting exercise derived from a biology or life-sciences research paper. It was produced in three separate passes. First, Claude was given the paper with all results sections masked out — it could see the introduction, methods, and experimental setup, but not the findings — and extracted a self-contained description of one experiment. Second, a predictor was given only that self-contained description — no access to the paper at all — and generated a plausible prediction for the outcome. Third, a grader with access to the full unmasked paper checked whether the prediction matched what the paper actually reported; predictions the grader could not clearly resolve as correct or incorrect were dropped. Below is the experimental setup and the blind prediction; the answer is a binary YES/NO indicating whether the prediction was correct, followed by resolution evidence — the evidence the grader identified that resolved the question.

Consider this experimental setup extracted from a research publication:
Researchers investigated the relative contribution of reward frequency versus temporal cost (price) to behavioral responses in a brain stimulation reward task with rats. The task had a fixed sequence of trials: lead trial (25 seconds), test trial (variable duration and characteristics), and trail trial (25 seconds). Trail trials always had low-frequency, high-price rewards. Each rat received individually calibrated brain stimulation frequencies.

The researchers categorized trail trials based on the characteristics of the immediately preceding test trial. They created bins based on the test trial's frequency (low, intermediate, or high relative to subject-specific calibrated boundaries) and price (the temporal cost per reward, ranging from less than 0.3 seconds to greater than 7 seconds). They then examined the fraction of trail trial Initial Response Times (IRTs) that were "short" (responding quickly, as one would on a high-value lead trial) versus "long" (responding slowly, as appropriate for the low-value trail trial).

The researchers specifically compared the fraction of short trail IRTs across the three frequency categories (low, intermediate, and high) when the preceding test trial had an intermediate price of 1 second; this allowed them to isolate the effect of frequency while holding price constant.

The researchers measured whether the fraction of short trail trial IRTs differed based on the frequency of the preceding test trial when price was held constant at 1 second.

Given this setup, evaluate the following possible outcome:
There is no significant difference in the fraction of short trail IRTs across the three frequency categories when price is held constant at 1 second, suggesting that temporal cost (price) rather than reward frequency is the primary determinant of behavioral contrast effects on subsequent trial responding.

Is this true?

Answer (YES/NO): NO